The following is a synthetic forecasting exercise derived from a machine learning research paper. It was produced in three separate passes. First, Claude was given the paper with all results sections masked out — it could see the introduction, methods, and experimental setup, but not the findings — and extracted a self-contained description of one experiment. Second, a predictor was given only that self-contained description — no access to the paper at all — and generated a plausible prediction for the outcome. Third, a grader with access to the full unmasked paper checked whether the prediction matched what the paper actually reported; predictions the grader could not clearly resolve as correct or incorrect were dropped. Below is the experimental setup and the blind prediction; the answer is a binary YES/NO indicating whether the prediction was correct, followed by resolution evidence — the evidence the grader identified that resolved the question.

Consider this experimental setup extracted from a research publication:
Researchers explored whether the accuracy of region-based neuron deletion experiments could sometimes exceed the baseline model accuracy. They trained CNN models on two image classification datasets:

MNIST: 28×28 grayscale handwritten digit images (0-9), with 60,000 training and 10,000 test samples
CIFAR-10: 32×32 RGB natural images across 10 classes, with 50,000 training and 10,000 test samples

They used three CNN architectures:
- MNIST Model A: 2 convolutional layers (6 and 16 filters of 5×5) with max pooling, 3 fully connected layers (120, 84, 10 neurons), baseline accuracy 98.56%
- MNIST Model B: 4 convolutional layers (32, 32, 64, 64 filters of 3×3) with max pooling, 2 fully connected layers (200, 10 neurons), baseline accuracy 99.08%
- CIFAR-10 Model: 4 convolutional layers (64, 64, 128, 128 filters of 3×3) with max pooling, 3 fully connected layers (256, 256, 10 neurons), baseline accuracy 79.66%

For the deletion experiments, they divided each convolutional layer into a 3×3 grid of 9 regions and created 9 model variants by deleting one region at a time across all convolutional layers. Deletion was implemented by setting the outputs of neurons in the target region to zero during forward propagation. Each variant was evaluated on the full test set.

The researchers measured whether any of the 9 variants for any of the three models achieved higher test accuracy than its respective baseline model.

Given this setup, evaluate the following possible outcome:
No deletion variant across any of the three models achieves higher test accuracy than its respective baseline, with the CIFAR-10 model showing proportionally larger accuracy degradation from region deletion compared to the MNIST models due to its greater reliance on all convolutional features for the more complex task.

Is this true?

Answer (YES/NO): NO